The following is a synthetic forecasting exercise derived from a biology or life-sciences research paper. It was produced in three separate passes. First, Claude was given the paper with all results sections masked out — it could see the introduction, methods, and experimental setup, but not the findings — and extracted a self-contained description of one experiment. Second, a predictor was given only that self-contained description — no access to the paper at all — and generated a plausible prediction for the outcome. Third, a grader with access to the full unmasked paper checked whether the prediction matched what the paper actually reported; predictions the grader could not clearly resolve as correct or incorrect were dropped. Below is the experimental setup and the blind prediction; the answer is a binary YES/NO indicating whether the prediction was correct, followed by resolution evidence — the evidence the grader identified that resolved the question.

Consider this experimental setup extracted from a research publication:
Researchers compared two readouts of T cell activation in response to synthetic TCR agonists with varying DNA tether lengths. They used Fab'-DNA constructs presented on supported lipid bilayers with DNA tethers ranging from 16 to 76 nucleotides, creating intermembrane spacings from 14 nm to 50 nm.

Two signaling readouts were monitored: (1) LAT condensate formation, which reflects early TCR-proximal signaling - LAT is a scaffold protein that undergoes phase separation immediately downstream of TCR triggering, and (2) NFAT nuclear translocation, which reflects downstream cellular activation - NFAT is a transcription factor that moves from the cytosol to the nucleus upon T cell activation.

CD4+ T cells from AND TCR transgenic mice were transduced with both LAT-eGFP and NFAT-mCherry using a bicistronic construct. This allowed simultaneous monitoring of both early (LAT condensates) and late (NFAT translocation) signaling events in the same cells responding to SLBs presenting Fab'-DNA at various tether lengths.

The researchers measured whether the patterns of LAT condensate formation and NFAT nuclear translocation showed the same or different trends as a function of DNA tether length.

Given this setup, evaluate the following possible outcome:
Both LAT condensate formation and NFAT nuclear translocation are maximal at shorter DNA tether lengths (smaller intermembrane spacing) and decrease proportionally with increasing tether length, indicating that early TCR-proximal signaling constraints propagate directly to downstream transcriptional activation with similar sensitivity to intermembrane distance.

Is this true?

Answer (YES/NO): YES